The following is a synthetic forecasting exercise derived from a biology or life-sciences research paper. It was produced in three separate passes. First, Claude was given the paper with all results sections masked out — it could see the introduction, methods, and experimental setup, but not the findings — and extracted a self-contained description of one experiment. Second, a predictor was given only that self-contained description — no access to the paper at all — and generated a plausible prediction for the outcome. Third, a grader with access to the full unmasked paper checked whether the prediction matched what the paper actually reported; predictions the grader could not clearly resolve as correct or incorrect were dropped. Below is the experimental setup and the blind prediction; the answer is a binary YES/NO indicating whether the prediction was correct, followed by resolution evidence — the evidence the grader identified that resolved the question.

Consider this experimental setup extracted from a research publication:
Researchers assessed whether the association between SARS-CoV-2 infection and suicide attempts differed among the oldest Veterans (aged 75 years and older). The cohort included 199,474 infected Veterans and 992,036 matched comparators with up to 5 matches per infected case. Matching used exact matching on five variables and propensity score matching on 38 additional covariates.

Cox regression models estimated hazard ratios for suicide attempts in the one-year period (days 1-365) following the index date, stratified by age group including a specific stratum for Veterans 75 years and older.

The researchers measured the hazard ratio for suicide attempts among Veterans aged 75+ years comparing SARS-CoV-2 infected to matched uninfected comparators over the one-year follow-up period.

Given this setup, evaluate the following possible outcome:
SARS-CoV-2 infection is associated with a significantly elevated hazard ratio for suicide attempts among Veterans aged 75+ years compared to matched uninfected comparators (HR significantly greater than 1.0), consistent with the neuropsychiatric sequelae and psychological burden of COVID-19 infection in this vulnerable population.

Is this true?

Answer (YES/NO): NO